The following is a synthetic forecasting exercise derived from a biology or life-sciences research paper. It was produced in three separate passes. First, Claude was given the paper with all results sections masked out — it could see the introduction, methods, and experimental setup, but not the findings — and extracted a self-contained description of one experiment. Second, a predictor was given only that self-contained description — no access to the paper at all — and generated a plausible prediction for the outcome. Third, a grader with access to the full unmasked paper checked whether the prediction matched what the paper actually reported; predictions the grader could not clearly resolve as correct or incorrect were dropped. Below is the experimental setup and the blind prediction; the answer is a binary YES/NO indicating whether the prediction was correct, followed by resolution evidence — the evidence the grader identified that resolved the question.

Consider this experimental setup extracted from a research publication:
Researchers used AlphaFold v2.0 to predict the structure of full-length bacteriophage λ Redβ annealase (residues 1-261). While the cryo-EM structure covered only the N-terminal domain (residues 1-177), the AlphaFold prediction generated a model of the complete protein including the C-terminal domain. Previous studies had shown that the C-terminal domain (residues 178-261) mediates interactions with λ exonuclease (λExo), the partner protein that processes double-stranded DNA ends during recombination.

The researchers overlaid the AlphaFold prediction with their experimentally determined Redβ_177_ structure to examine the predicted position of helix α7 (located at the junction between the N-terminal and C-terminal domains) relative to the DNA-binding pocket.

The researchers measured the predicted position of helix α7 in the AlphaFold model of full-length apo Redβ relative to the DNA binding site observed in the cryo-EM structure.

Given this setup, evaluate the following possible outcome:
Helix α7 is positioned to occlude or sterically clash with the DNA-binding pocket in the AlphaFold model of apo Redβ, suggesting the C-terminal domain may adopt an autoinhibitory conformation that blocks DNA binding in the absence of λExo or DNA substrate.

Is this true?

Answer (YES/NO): YES